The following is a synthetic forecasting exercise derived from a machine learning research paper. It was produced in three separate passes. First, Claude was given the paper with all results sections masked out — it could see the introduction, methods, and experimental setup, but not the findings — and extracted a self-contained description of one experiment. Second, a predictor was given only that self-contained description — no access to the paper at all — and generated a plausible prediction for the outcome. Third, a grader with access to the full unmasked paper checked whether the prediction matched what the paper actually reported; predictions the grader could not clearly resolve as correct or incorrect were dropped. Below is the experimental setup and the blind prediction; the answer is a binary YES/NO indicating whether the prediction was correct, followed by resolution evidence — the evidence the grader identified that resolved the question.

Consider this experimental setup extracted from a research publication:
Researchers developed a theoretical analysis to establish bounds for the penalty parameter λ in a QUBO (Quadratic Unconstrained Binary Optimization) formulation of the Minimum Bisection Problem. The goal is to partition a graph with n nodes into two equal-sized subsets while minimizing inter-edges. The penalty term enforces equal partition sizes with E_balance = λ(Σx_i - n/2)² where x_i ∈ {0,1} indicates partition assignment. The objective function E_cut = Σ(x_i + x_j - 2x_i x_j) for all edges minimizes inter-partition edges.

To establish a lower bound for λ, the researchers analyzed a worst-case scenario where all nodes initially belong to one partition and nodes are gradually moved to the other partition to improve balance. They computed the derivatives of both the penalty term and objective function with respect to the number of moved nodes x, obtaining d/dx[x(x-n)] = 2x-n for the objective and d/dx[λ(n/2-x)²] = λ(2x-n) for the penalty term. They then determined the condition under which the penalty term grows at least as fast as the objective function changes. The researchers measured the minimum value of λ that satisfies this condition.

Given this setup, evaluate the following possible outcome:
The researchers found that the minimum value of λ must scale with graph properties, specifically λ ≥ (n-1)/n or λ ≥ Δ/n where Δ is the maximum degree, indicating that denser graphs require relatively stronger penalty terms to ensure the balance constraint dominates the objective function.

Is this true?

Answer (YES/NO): NO